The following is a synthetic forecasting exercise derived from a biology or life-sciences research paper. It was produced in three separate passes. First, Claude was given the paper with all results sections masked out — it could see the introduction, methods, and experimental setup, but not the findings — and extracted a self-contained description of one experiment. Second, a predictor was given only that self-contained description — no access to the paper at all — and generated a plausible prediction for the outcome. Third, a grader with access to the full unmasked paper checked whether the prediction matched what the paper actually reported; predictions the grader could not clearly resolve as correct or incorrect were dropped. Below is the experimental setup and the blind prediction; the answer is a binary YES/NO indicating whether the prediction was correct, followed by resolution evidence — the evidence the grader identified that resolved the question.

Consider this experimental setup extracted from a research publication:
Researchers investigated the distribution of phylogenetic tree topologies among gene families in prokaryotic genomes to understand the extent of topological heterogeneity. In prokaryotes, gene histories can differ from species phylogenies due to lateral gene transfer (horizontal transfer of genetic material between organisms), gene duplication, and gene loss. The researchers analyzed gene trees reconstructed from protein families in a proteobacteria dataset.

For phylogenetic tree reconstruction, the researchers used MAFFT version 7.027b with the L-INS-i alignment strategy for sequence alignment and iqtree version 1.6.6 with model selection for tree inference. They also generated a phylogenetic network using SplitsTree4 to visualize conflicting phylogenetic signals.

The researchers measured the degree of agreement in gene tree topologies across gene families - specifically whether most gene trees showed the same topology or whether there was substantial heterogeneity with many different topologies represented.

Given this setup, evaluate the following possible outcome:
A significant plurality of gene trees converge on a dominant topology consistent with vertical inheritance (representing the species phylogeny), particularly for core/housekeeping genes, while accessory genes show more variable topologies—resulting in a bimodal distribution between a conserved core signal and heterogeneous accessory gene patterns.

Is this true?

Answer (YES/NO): NO